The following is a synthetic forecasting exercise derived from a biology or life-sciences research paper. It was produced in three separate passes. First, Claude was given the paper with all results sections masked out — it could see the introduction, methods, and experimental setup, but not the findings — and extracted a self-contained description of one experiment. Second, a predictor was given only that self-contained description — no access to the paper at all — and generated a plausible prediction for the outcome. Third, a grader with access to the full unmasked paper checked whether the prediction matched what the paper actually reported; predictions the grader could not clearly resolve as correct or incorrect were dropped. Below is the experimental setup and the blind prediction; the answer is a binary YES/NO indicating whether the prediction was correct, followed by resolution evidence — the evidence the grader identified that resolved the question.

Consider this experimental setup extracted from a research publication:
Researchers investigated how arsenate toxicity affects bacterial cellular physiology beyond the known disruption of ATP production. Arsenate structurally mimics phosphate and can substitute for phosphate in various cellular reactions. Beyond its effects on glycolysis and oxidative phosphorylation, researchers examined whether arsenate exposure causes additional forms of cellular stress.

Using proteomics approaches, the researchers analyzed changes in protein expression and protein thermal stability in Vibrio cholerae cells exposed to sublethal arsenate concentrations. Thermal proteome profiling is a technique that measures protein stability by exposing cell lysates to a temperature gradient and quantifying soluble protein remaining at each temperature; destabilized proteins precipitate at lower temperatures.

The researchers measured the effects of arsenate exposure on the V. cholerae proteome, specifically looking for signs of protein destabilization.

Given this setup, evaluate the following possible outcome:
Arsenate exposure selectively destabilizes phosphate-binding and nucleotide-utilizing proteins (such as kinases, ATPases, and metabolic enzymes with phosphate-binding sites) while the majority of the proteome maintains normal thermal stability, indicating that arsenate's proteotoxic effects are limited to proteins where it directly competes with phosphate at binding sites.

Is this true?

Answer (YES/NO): NO